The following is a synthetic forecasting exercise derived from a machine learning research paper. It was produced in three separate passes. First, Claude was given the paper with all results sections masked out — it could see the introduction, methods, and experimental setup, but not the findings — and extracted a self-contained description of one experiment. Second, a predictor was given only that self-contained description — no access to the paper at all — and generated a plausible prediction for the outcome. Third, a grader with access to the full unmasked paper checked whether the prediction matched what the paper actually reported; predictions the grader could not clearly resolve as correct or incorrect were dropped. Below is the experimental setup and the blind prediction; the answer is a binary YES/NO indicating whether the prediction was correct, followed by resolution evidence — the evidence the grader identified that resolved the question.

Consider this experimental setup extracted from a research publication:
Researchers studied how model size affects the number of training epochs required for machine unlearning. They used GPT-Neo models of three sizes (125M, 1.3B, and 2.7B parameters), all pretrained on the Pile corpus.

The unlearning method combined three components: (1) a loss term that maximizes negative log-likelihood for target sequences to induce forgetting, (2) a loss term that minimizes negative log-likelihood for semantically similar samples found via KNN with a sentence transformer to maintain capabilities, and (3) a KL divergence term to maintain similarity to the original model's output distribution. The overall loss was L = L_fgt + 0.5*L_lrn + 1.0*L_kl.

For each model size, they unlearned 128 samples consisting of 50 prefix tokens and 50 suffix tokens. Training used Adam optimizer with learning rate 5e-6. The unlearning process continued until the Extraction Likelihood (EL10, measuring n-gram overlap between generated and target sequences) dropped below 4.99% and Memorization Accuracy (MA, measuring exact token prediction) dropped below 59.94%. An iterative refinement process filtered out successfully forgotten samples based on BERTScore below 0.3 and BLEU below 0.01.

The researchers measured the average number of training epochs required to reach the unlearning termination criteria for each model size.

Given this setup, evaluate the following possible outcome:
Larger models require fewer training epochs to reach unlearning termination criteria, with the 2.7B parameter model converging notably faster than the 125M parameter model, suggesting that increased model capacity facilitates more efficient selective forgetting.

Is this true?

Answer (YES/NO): NO